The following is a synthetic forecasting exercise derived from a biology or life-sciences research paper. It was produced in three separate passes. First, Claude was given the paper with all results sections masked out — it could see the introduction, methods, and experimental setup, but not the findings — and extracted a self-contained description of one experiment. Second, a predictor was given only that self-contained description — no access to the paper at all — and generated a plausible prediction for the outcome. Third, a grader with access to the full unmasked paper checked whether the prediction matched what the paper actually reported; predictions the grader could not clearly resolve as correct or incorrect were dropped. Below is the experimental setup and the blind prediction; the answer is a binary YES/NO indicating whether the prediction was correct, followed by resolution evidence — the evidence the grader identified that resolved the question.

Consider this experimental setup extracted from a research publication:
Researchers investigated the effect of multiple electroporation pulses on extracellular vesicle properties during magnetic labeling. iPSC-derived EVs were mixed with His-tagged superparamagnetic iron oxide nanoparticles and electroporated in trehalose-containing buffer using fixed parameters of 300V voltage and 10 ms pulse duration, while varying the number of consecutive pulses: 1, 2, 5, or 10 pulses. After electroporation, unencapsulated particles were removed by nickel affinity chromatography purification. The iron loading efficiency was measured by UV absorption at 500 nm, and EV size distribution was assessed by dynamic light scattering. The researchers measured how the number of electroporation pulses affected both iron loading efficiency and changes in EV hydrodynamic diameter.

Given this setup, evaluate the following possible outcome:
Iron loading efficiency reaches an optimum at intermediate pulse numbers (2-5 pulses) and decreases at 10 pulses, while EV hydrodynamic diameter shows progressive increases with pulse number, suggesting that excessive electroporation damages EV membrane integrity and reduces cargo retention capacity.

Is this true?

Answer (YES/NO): NO